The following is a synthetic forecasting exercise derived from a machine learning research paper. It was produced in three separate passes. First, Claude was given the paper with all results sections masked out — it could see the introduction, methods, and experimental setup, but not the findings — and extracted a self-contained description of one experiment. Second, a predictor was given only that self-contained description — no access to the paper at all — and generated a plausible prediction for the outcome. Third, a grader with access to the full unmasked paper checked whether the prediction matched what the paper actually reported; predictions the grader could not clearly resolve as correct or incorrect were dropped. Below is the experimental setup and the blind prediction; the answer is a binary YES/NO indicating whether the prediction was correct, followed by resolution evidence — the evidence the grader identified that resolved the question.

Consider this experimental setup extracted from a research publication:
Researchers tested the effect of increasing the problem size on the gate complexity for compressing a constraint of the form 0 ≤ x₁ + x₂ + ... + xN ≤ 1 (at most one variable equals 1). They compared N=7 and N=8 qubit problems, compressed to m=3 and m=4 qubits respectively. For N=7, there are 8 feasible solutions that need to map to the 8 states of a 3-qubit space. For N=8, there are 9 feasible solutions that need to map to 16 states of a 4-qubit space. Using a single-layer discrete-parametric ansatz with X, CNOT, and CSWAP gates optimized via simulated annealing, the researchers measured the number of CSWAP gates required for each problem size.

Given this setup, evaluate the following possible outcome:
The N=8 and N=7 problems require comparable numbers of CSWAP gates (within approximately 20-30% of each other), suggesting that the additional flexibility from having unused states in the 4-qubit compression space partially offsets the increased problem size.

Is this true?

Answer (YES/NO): NO